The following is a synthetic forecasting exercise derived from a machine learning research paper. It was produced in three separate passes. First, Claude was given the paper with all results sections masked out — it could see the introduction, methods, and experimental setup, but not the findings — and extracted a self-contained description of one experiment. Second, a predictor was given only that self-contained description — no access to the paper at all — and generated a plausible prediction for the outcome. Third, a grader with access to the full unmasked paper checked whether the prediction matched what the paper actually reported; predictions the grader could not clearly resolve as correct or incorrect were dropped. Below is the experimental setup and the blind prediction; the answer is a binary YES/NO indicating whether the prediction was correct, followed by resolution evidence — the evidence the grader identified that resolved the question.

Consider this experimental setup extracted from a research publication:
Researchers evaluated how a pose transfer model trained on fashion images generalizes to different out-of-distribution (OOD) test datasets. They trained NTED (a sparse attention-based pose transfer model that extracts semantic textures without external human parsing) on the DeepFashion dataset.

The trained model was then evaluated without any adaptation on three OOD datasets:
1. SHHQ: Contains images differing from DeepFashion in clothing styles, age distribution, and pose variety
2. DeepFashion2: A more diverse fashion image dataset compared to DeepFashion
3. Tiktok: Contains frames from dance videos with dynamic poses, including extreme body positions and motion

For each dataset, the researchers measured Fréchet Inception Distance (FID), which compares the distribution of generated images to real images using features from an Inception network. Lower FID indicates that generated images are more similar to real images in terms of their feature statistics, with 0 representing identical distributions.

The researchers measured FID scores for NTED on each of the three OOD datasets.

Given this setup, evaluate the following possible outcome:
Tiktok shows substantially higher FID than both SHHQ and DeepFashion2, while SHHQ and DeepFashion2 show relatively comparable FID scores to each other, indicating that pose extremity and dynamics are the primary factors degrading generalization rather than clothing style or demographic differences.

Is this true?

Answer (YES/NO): NO